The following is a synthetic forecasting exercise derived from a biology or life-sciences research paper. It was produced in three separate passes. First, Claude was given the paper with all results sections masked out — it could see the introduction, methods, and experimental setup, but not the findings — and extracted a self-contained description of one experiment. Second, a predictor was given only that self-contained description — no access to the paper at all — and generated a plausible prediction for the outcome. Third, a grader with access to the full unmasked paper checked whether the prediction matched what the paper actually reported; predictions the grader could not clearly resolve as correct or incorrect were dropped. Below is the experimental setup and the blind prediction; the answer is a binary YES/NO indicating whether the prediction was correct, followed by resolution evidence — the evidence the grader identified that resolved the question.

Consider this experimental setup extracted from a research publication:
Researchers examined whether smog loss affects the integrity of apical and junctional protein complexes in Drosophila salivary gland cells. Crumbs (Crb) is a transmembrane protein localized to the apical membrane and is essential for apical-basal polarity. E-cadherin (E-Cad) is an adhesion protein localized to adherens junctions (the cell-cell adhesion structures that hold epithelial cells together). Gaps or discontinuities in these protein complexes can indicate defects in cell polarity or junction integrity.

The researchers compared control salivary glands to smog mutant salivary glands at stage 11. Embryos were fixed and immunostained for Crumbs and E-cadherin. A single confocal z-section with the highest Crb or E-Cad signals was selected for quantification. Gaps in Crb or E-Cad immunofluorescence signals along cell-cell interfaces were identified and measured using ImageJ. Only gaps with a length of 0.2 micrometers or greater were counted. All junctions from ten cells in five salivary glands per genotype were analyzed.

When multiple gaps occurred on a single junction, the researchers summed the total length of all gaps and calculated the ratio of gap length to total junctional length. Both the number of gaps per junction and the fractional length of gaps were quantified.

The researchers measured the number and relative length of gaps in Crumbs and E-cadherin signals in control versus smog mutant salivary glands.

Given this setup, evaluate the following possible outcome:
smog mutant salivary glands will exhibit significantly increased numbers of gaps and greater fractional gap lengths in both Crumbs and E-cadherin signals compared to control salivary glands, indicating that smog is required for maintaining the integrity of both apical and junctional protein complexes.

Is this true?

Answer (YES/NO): NO